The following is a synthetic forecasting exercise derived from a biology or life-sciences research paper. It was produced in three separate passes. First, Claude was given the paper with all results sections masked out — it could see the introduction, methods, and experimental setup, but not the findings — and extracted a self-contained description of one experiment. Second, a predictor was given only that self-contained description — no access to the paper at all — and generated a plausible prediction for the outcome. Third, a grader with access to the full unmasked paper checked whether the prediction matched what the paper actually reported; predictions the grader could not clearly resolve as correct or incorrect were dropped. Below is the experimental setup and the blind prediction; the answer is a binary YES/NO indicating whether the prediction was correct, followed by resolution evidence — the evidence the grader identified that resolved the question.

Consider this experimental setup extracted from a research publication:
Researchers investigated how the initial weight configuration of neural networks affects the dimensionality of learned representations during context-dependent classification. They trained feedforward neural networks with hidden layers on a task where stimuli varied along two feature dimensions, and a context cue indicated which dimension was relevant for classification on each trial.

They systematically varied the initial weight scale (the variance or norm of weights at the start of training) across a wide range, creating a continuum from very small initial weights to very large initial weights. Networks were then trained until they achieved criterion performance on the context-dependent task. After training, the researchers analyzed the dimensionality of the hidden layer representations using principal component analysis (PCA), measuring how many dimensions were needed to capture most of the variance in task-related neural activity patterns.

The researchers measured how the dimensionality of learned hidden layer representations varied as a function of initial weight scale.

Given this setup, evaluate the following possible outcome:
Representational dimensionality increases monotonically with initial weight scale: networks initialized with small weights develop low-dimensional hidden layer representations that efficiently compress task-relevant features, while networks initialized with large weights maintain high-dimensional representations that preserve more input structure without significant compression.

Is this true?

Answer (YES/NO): YES